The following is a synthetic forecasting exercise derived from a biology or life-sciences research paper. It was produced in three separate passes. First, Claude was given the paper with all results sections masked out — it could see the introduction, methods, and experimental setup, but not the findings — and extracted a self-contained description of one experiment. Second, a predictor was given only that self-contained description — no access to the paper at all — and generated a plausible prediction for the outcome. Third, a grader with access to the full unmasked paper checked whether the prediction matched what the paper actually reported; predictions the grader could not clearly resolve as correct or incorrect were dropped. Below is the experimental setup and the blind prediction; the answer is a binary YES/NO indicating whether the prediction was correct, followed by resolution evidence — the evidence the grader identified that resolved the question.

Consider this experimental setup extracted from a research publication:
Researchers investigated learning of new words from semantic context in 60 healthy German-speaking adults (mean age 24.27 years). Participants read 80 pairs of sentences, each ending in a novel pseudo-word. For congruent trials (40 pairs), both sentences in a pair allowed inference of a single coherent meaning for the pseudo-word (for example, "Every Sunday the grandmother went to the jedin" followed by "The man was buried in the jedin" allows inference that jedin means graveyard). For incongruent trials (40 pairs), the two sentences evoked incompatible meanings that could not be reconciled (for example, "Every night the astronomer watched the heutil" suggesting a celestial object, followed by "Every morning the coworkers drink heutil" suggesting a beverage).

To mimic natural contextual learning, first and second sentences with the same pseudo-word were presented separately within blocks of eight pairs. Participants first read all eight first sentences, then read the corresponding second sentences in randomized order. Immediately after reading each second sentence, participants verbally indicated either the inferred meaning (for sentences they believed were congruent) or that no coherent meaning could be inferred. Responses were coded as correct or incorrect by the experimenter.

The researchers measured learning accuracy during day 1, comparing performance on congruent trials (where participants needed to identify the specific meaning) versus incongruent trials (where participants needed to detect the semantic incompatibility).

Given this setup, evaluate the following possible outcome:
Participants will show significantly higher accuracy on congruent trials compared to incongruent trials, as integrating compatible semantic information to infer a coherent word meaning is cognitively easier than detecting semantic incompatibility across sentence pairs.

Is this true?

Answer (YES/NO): NO